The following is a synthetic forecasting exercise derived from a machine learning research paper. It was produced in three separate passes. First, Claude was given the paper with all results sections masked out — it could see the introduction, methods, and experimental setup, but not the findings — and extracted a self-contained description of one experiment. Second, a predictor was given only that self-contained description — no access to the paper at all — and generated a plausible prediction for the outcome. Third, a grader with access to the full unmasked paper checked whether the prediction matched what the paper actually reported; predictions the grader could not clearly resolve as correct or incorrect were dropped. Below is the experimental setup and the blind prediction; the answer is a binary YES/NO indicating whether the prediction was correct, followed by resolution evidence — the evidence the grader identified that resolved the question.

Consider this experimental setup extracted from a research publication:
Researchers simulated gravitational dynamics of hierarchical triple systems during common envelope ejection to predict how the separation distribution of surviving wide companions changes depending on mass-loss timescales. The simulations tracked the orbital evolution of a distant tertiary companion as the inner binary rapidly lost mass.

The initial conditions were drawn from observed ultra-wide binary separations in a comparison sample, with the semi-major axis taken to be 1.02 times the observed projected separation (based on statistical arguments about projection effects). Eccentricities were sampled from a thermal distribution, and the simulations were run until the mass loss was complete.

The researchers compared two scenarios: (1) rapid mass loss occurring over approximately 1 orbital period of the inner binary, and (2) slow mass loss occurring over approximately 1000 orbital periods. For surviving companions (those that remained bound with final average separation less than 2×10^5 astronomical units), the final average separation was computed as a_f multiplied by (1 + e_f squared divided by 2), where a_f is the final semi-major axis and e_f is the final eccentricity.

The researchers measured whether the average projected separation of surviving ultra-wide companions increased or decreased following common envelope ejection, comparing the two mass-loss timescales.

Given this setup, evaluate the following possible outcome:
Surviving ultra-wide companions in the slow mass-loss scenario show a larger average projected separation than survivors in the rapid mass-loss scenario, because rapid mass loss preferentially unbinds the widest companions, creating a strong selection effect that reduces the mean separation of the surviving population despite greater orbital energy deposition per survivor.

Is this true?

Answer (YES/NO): NO